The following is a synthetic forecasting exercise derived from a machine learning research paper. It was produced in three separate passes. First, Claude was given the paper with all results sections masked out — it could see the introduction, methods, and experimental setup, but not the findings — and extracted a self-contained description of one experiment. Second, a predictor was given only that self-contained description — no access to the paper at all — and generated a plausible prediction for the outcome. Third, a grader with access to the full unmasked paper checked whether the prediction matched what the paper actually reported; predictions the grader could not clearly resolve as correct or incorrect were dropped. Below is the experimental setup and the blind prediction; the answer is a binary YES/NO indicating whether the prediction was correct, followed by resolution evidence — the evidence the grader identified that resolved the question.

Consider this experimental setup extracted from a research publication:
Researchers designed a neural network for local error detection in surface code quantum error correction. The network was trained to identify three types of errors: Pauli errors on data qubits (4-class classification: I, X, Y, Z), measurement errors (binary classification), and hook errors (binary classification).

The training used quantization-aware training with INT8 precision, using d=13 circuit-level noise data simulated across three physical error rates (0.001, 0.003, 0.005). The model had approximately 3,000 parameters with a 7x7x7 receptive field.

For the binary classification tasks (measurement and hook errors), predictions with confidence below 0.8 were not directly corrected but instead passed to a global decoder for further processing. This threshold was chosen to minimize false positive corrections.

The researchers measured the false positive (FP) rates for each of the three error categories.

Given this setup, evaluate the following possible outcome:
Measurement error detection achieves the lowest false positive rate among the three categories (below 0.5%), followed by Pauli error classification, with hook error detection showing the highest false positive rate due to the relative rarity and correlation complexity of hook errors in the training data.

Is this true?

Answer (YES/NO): NO